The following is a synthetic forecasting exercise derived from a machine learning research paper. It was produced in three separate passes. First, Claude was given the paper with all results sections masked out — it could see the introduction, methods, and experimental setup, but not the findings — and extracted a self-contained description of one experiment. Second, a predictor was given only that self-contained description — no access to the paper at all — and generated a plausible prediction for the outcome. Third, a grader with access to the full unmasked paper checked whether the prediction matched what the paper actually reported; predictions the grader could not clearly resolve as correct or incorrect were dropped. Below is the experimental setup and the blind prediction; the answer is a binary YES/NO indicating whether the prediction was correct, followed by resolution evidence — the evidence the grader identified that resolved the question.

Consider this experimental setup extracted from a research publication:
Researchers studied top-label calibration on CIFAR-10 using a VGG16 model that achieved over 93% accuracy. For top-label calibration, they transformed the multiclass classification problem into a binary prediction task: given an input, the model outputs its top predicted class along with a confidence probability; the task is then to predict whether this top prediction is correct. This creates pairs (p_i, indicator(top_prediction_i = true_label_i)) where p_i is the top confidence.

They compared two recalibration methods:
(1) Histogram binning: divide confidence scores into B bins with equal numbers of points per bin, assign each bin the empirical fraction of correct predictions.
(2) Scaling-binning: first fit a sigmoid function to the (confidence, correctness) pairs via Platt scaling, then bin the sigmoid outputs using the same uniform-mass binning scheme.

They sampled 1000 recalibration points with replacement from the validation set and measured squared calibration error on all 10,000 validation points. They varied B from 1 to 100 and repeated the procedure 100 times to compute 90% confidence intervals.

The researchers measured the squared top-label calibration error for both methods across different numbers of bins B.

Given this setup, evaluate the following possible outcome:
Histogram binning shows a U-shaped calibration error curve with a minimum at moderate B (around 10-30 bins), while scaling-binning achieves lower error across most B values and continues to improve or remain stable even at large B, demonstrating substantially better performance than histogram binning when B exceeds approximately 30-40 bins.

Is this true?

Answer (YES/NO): NO